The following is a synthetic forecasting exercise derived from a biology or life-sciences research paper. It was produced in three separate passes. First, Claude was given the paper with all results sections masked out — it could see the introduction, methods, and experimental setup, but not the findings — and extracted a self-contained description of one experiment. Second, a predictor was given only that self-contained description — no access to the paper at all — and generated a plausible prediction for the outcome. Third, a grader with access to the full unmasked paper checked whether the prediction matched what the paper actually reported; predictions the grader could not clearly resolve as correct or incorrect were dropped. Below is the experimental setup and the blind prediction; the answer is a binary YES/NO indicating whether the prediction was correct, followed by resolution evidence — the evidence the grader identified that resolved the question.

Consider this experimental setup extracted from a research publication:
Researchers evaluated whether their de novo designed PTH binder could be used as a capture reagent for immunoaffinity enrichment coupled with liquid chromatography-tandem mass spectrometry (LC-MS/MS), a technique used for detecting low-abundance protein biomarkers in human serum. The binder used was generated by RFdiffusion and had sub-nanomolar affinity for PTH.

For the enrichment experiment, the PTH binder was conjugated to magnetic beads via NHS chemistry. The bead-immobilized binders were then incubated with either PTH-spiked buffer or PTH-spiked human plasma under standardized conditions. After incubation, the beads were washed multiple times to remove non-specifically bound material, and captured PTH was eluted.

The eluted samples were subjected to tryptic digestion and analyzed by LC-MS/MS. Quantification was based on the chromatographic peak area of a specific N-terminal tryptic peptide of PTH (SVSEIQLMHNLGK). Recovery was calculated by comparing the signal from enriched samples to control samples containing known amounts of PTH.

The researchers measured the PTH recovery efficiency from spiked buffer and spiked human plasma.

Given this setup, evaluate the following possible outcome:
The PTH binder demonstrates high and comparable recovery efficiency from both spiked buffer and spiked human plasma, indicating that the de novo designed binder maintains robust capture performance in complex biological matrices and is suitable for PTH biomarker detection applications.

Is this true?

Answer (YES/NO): NO